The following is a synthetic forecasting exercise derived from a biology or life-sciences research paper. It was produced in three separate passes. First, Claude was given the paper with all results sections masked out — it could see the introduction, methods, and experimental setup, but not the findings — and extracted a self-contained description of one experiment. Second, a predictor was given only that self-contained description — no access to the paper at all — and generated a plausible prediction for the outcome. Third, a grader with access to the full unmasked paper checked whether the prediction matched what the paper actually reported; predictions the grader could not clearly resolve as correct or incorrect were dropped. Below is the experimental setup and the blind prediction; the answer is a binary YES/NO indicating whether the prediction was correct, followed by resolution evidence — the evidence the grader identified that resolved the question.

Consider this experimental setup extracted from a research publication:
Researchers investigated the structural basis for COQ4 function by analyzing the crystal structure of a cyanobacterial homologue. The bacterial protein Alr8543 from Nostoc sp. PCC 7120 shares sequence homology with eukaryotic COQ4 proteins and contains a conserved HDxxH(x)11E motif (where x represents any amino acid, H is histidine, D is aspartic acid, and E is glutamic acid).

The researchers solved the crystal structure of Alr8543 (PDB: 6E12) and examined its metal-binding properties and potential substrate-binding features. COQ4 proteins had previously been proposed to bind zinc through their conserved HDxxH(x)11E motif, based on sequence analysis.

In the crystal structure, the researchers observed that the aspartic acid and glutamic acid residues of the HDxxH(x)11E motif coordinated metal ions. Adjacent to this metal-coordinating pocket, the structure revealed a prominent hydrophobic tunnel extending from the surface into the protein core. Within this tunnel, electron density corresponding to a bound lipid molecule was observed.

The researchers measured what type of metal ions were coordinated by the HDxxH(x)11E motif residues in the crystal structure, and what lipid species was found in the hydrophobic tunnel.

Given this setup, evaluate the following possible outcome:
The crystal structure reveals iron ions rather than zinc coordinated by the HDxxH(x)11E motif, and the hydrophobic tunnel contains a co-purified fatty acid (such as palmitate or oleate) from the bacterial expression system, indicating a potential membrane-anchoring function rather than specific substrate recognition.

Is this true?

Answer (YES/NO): NO